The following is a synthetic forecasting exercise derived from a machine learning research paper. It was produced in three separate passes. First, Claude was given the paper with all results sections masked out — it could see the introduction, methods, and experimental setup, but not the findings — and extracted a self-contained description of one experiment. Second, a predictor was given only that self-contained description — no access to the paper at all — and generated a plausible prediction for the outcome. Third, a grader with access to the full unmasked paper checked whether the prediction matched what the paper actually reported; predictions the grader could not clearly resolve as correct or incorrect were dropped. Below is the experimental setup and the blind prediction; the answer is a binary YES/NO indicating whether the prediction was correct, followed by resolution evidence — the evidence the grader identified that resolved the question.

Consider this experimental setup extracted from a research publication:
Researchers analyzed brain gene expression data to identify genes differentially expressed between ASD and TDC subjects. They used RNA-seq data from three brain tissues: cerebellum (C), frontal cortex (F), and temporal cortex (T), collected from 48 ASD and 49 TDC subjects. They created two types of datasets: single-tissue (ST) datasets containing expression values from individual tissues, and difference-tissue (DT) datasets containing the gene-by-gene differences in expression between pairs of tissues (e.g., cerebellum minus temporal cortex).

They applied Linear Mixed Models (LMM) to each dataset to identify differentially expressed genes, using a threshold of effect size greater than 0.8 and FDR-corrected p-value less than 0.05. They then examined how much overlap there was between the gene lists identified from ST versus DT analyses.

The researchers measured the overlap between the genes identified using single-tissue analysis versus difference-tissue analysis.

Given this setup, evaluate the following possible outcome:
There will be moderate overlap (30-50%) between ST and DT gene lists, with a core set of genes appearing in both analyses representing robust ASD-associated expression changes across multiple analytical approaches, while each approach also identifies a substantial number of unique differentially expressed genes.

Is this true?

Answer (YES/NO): NO